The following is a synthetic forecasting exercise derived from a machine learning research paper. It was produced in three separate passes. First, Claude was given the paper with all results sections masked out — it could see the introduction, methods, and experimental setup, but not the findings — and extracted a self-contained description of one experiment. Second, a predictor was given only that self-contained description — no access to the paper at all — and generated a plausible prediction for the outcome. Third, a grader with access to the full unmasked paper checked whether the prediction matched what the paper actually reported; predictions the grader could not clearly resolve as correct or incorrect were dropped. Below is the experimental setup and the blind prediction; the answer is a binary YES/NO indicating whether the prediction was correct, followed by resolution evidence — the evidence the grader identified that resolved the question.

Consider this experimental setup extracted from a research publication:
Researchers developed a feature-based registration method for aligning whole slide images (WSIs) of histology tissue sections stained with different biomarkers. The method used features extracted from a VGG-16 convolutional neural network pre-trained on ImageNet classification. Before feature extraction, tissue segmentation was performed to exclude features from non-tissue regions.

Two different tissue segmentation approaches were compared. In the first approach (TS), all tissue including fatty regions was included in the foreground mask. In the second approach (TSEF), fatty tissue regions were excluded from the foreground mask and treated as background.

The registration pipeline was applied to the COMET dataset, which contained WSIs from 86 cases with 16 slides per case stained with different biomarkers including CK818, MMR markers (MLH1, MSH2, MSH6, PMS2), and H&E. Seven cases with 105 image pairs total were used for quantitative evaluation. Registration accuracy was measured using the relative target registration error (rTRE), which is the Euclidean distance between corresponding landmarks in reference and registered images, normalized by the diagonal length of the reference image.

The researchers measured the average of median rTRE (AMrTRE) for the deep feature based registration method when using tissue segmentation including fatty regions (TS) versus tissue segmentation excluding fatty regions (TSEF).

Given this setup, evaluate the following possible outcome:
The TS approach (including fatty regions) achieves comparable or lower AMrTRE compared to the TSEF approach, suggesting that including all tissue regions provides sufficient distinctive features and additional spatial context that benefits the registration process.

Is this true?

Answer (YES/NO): NO